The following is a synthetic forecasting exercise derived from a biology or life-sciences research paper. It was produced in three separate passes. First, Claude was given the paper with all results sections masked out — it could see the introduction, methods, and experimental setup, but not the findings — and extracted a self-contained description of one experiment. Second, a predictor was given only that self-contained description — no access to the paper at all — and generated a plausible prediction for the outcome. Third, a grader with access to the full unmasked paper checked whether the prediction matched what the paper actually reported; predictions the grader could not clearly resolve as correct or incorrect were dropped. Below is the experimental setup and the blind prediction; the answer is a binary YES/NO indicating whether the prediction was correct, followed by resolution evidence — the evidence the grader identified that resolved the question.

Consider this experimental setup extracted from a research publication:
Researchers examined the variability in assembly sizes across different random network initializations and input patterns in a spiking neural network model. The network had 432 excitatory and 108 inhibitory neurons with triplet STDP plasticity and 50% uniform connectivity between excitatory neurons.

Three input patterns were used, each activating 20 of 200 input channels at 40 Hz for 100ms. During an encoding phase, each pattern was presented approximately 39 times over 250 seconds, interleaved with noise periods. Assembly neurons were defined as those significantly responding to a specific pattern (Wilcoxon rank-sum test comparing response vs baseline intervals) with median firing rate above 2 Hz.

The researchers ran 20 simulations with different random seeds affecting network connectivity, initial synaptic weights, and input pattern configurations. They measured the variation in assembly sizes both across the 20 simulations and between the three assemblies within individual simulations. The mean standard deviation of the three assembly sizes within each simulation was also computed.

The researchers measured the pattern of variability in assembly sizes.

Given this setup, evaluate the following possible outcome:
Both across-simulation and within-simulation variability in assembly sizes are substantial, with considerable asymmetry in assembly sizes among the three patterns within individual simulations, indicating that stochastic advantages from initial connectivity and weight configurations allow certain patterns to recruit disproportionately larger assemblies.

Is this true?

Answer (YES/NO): NO